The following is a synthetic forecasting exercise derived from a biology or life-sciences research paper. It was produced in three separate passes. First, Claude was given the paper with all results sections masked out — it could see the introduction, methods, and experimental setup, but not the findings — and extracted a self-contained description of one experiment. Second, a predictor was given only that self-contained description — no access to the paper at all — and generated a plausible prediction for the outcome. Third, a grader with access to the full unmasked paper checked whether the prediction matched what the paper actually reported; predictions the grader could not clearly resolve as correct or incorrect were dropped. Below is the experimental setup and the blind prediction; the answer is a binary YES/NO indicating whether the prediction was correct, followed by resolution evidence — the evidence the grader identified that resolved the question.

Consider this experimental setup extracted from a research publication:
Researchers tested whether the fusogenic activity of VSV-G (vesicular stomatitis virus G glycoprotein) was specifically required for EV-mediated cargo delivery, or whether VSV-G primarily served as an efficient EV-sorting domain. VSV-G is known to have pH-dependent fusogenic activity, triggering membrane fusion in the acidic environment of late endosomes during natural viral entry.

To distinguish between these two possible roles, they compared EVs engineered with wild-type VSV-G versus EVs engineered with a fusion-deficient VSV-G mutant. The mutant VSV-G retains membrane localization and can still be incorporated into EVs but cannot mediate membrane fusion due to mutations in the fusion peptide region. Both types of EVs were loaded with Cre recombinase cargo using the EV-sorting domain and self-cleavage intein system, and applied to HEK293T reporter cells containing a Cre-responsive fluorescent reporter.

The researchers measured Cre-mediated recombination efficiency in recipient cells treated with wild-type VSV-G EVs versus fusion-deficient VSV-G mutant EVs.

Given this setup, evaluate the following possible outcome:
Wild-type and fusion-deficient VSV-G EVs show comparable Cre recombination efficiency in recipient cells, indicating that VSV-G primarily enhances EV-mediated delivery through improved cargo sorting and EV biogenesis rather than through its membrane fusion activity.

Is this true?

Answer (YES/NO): NO